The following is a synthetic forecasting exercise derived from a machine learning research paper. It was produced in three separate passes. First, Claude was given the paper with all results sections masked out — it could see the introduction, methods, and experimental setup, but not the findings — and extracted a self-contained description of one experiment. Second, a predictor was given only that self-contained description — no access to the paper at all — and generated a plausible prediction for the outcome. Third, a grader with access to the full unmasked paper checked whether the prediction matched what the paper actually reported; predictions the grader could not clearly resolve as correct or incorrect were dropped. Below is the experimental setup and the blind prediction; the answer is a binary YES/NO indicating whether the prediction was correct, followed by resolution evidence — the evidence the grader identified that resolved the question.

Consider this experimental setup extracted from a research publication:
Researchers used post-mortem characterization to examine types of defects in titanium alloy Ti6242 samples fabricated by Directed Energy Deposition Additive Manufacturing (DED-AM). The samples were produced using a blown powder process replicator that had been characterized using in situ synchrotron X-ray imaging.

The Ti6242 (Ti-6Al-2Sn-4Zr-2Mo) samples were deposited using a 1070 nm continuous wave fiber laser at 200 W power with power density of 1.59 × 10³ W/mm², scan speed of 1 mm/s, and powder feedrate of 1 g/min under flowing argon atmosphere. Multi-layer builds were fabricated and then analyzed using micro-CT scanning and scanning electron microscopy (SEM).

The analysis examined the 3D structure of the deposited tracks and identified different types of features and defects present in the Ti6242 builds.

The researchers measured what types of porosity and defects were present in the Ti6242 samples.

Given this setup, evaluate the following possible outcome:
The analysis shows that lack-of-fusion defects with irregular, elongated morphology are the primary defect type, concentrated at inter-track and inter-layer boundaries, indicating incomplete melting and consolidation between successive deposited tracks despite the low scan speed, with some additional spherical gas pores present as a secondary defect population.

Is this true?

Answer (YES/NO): NO